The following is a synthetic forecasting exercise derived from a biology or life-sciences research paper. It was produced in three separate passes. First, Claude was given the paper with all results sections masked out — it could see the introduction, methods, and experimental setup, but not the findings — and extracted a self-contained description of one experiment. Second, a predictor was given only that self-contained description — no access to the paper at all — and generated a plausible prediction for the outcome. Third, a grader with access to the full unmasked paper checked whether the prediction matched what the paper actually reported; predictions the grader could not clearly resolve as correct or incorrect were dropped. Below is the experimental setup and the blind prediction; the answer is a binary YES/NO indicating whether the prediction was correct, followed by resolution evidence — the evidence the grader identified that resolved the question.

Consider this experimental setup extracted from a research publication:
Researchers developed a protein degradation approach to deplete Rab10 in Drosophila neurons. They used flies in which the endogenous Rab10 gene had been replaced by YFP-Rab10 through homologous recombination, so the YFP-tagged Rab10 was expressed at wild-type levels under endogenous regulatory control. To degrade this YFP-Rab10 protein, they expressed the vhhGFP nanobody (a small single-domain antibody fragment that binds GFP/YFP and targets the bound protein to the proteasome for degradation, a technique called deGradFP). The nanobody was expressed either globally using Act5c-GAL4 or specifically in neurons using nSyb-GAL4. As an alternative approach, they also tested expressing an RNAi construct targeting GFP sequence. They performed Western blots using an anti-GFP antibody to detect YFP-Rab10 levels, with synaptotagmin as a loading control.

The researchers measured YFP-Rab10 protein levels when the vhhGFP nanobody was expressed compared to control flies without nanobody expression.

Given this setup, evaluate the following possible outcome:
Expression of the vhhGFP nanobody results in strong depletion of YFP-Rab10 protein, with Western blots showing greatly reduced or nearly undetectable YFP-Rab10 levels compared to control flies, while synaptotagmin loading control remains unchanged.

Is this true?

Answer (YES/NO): NO